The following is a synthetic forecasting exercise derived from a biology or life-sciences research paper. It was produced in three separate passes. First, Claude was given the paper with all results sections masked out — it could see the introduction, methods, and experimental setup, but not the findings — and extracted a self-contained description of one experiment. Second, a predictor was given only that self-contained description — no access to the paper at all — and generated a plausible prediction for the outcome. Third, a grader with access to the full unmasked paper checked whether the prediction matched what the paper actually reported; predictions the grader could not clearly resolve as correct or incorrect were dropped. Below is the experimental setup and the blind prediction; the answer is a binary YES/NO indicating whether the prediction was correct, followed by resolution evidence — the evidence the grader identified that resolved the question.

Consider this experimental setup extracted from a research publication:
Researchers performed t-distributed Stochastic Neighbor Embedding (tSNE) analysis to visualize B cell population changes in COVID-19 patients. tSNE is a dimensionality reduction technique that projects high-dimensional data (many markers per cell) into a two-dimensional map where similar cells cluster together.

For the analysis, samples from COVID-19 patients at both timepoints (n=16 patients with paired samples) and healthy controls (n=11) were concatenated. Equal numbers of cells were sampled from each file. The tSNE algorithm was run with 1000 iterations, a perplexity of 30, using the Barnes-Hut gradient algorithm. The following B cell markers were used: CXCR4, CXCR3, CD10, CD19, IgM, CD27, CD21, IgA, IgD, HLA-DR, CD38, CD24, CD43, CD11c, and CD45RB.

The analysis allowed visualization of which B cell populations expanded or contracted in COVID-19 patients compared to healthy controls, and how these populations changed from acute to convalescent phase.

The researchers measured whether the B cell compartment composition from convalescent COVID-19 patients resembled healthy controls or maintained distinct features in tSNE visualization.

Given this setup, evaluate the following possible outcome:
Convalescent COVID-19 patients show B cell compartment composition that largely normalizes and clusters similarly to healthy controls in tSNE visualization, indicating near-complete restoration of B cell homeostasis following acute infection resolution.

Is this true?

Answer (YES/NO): NO